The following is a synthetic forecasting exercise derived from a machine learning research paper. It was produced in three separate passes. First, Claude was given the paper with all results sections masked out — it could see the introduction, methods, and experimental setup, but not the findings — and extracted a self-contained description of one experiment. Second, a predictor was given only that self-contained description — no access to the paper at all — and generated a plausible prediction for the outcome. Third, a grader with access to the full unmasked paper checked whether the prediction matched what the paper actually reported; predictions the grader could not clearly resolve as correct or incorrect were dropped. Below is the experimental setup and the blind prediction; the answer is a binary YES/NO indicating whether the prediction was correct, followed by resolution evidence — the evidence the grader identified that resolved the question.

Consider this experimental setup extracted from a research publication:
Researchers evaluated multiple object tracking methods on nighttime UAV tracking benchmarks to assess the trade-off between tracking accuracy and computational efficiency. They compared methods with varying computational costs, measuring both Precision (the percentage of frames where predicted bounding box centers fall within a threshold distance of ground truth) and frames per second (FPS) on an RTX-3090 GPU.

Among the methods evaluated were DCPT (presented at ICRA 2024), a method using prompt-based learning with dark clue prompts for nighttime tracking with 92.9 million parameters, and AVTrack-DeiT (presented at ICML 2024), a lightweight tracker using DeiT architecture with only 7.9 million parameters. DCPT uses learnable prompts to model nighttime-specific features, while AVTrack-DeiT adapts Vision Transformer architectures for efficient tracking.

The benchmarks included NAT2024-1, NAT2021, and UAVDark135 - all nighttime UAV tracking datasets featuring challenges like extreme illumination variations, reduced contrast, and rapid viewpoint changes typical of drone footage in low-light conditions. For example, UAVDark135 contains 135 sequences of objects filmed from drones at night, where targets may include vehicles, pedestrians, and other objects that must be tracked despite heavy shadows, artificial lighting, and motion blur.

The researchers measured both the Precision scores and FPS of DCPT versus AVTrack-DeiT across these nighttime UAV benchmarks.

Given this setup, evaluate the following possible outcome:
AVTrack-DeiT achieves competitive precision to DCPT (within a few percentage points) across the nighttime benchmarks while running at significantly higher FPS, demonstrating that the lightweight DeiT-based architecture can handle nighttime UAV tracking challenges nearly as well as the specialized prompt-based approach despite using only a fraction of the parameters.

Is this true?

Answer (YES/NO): NO